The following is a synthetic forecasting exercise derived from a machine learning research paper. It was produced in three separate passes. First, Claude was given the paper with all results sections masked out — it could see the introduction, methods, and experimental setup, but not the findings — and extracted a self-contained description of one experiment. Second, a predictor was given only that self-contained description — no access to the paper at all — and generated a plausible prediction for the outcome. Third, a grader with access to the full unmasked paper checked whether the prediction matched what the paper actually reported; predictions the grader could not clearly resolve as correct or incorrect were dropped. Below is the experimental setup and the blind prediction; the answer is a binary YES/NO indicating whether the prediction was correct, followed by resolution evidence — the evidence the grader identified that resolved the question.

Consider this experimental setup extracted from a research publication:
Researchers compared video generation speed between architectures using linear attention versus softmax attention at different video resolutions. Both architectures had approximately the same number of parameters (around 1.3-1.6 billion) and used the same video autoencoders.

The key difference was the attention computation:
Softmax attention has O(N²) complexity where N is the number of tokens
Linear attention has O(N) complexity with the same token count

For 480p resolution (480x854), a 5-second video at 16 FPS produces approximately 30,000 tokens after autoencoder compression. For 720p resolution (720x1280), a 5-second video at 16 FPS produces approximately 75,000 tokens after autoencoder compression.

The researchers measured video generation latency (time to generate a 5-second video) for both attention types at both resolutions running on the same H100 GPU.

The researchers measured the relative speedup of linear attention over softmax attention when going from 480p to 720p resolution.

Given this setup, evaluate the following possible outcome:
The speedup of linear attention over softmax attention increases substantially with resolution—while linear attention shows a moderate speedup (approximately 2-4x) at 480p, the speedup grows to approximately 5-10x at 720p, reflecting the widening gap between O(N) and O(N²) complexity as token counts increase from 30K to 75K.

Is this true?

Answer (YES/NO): NO